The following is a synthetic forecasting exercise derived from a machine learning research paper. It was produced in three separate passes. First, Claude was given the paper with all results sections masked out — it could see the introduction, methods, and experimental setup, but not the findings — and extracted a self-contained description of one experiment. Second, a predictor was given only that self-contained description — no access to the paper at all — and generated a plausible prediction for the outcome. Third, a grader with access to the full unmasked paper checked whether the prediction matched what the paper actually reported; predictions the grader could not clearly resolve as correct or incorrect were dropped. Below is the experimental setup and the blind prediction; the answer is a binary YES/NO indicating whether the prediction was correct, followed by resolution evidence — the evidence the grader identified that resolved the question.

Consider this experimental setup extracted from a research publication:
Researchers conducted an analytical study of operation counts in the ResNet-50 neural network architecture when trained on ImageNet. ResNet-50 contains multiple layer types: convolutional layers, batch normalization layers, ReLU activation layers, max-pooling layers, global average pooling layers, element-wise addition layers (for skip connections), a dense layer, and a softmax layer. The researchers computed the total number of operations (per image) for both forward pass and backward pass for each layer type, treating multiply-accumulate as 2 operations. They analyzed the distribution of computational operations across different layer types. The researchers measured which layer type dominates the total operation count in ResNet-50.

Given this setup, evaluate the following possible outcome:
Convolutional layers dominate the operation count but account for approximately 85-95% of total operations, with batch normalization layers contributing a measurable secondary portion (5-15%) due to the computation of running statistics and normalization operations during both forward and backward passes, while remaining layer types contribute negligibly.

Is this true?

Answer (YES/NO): NO